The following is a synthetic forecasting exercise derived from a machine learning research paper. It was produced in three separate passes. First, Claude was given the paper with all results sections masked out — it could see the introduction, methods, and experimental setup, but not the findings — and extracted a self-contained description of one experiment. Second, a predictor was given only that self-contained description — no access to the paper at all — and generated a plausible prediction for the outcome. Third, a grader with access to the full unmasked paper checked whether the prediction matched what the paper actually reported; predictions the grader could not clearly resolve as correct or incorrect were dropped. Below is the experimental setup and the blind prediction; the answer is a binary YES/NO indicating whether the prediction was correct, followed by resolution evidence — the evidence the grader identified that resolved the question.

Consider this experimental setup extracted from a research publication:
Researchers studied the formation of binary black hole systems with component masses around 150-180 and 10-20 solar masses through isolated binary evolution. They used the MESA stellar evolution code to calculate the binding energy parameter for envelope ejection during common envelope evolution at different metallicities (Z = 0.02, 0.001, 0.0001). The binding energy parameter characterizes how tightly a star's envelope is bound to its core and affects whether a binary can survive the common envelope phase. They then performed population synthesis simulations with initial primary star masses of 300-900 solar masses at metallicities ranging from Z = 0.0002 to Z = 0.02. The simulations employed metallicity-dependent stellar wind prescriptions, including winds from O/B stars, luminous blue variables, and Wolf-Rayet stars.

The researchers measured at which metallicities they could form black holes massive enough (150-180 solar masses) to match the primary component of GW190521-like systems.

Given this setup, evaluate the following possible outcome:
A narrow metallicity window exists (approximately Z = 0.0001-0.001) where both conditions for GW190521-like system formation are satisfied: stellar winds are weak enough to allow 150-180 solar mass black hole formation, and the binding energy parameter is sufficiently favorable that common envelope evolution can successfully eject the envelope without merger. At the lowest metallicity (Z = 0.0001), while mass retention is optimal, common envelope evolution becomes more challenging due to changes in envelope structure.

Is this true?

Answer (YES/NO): NO